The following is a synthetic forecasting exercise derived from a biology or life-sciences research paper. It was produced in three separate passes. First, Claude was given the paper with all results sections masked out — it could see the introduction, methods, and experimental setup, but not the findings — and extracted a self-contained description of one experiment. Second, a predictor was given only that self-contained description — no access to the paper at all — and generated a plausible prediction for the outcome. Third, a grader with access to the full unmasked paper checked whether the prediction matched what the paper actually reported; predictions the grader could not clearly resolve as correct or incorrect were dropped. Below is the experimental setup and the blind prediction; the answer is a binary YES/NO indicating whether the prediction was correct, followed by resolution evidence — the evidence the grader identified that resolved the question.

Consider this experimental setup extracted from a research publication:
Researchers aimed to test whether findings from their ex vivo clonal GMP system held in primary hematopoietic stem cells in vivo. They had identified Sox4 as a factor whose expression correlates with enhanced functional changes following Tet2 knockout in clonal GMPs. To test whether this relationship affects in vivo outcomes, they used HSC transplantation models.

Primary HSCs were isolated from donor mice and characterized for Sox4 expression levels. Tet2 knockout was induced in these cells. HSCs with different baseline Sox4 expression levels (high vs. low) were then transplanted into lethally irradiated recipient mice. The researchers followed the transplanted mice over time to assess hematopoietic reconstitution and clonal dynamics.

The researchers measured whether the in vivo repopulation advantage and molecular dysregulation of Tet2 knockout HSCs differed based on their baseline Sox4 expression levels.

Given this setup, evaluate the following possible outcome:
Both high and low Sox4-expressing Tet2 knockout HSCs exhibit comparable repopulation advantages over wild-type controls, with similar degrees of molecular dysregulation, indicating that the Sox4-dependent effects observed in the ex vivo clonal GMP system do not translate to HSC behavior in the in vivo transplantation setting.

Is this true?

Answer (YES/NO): NO